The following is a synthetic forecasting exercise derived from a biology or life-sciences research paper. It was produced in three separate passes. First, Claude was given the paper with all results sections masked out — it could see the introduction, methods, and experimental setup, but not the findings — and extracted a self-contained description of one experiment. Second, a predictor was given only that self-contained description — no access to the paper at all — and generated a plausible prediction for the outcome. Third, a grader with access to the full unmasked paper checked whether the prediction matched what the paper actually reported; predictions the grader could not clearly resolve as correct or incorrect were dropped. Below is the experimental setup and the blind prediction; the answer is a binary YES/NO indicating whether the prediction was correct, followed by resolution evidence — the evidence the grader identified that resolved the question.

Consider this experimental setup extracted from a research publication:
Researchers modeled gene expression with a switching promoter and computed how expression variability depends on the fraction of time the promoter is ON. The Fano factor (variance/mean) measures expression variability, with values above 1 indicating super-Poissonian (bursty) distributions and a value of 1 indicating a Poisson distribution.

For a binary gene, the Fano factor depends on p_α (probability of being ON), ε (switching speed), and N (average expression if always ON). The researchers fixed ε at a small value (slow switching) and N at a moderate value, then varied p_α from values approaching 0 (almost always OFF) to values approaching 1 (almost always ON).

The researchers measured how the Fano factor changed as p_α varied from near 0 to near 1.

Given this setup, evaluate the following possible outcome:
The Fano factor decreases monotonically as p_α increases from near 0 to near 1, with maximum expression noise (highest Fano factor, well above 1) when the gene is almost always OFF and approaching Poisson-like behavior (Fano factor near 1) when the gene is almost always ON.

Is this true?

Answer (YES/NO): YES